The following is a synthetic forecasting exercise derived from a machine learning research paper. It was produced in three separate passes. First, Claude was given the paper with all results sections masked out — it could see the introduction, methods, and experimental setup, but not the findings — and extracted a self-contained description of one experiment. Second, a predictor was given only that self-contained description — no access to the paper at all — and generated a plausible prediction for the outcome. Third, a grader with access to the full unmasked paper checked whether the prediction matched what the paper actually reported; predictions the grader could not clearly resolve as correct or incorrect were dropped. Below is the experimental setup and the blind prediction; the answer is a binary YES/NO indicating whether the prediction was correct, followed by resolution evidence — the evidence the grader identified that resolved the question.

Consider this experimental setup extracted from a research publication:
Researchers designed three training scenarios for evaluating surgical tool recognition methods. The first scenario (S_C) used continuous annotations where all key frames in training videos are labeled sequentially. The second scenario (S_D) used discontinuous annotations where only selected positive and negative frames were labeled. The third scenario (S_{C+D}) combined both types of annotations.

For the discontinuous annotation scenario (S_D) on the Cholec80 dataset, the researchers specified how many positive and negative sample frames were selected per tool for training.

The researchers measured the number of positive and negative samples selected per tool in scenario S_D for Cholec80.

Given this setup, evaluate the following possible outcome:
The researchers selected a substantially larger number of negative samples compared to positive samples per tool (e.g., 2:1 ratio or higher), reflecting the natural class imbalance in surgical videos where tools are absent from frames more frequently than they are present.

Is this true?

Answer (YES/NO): NO